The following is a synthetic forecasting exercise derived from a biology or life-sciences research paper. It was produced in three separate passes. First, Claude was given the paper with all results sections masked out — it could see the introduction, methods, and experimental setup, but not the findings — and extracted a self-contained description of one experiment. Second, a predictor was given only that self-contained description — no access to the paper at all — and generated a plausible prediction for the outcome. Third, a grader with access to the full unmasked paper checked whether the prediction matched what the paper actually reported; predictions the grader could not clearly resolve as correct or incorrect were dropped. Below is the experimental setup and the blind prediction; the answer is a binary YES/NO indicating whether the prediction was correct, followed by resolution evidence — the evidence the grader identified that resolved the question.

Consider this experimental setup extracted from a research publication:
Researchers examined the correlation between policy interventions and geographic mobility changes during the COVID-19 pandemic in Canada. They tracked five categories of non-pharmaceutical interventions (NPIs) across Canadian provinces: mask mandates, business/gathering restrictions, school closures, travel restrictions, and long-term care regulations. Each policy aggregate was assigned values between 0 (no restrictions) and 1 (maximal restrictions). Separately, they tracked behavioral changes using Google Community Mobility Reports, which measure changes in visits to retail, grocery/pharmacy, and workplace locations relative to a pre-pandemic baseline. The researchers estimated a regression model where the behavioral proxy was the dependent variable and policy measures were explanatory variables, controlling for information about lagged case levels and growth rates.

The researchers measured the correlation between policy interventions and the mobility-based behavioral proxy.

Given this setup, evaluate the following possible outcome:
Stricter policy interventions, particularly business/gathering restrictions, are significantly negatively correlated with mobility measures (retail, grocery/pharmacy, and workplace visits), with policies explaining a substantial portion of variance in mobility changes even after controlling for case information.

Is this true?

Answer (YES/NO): YES